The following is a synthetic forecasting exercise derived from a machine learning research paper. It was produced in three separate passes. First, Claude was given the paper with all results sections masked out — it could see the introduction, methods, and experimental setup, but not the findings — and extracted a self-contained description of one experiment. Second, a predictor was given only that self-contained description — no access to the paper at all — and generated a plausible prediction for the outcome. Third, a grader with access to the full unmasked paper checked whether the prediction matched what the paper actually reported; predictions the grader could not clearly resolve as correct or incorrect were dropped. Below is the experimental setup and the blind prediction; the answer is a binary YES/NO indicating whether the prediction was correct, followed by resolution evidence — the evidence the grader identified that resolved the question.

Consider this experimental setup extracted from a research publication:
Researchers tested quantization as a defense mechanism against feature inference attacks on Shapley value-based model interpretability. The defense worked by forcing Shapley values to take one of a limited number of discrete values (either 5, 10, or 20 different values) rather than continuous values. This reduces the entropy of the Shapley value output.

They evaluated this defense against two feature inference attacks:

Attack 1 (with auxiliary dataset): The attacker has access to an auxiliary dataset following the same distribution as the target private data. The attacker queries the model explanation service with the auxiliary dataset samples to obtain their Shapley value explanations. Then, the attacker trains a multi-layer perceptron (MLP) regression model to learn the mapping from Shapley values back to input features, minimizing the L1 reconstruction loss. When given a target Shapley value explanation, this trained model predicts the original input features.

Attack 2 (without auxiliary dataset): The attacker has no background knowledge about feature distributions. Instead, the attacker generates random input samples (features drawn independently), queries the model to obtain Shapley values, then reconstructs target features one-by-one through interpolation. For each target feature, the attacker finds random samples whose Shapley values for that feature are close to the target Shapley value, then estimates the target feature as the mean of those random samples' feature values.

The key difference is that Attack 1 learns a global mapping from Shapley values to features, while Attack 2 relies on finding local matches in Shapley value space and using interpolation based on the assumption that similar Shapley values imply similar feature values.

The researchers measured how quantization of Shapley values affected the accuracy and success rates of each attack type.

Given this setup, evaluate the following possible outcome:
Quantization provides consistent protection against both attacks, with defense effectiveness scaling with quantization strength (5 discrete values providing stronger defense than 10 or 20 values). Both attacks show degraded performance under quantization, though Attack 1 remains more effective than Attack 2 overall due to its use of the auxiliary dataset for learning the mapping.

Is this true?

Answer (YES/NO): NO